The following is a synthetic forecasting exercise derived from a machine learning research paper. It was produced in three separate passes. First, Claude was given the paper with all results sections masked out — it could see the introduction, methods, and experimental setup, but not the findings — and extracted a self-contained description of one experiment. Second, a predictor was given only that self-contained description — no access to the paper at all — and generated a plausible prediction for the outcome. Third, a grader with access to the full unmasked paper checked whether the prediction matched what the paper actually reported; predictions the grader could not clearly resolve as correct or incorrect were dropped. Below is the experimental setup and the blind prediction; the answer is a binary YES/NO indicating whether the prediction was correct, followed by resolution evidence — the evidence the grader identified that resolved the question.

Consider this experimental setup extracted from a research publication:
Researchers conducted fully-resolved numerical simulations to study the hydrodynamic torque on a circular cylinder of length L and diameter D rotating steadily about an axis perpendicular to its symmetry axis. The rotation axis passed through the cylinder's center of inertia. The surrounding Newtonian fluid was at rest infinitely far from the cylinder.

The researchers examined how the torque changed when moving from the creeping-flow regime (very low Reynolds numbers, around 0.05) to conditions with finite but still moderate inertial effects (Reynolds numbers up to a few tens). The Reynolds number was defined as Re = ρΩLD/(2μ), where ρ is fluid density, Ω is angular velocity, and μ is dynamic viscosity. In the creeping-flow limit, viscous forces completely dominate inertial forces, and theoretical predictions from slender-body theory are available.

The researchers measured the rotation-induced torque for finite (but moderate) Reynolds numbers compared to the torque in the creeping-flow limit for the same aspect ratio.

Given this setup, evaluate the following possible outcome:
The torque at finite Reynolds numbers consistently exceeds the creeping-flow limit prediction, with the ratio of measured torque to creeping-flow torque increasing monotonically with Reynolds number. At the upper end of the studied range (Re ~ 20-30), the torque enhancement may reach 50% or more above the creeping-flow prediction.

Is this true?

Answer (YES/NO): NO